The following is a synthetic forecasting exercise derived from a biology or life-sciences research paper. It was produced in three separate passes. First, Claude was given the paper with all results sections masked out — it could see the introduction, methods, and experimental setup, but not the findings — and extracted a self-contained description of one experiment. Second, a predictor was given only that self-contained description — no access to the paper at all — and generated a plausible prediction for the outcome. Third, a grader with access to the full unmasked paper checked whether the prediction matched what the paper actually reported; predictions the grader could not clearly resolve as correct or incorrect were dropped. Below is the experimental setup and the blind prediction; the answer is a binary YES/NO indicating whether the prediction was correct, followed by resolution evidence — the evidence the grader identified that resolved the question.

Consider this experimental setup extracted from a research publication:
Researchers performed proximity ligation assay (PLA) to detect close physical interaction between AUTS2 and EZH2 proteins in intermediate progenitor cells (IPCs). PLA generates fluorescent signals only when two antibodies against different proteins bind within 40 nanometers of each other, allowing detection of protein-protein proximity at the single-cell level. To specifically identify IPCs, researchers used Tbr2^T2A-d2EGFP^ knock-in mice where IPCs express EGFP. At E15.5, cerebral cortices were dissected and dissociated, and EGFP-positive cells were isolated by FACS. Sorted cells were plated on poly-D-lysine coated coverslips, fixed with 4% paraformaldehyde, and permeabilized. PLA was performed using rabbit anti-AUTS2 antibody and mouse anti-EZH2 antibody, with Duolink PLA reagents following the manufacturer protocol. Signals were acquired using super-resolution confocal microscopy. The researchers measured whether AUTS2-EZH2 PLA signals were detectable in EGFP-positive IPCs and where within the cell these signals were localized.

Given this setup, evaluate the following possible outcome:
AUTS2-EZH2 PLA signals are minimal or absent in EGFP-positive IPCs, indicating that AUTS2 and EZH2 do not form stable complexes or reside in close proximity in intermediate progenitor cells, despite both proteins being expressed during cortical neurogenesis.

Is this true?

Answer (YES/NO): NO